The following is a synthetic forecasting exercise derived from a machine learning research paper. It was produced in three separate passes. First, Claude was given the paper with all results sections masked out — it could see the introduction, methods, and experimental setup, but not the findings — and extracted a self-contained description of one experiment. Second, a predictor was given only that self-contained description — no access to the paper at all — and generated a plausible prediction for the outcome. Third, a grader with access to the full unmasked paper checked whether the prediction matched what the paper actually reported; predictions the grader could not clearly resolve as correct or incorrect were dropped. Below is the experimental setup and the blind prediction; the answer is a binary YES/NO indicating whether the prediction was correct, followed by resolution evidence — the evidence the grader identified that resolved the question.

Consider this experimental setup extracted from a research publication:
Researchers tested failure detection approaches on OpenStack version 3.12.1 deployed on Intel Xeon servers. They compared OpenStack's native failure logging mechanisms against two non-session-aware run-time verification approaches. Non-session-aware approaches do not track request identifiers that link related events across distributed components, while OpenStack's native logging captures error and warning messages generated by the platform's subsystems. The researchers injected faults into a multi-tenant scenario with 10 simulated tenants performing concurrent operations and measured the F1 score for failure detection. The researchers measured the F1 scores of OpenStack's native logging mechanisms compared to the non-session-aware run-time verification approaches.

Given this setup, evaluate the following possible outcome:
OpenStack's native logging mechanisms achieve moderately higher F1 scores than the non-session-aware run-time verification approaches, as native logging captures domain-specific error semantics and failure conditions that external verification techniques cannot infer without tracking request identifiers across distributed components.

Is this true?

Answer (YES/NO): NO